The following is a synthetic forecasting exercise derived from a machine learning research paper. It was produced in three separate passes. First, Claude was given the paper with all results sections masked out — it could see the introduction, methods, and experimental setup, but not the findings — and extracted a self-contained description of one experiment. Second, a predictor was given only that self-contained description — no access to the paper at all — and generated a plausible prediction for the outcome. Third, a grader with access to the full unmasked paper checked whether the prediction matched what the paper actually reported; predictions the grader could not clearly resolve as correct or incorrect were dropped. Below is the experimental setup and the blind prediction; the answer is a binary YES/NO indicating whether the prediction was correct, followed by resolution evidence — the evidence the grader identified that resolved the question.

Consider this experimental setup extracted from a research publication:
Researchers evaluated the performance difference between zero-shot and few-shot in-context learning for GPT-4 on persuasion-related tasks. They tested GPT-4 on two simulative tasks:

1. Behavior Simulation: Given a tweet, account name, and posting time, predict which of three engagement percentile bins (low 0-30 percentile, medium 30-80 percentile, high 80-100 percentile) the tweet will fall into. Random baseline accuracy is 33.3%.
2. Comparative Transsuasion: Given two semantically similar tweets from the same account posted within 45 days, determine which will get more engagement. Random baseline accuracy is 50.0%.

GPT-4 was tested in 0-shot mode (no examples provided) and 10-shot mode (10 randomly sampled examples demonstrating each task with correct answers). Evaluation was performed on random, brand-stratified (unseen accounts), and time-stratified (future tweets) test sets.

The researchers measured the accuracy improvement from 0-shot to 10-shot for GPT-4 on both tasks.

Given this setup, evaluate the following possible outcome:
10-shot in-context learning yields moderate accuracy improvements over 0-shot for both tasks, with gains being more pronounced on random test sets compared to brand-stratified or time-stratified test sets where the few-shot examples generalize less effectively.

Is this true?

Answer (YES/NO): NO